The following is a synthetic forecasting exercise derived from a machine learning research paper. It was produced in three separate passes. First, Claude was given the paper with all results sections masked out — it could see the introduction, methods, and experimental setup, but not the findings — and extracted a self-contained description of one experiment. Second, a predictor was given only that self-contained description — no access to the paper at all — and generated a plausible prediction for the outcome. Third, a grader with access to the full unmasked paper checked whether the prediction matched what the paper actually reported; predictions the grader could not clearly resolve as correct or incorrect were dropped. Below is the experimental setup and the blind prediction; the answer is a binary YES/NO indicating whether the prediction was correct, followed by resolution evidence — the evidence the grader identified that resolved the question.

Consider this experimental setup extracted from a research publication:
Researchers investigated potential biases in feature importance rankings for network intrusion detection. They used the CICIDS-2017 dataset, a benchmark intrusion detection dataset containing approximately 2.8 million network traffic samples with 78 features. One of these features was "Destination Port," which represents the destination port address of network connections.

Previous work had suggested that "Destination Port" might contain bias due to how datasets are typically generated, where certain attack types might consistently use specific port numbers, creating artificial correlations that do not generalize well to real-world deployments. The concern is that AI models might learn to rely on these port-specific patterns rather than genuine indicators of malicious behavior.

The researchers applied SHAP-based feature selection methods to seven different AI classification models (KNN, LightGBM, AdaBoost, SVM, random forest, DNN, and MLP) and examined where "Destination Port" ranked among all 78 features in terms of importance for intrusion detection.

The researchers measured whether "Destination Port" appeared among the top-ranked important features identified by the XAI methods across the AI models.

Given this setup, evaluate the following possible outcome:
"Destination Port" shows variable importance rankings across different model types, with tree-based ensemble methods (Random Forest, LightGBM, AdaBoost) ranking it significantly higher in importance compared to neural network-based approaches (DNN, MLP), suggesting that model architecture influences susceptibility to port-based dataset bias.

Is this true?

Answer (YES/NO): NO